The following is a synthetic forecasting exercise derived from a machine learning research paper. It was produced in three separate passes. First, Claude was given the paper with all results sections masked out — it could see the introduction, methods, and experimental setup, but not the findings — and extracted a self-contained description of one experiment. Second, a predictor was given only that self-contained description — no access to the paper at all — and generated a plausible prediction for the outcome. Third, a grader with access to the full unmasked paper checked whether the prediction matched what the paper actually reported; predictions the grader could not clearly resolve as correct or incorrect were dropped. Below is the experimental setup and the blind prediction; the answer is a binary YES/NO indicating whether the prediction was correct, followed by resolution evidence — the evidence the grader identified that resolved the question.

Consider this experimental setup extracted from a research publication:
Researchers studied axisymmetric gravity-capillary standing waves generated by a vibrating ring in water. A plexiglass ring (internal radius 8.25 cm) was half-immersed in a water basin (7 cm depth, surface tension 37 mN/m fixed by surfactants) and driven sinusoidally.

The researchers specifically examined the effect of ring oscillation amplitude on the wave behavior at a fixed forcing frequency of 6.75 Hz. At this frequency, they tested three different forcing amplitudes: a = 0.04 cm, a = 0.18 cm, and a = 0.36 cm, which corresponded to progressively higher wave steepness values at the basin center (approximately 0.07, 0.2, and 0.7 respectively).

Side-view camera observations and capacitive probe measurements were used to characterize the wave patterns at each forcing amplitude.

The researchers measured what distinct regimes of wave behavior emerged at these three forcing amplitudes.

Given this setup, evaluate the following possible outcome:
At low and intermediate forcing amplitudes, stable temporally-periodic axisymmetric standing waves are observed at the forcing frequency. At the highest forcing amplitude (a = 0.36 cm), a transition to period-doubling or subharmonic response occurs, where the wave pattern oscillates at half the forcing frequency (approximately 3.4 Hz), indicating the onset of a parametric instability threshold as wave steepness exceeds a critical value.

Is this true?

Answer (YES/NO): NO